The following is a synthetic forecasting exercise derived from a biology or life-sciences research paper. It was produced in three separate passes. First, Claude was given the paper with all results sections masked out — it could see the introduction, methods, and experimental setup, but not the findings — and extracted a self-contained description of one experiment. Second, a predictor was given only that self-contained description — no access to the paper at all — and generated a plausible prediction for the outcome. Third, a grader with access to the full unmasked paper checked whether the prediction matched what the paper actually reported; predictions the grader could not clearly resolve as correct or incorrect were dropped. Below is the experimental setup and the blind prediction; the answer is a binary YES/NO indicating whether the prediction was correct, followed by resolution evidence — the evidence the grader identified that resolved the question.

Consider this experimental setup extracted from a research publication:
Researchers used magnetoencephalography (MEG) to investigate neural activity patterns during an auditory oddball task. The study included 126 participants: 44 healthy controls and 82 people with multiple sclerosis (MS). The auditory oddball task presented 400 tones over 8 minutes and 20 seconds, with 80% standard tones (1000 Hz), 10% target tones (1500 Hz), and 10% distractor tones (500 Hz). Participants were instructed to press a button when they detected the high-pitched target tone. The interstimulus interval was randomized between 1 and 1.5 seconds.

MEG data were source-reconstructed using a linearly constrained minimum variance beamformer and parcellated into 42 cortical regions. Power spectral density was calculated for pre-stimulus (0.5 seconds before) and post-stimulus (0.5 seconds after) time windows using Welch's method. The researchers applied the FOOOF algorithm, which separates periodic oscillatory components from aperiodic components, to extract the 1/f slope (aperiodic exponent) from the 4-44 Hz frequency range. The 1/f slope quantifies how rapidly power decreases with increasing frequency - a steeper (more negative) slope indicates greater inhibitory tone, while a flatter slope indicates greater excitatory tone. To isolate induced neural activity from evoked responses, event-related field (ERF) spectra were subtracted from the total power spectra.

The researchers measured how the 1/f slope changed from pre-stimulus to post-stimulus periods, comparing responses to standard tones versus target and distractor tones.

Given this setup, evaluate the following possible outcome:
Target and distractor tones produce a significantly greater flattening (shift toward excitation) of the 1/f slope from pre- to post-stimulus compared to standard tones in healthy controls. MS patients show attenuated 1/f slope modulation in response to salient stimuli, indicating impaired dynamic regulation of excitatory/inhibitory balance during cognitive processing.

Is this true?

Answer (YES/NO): NO